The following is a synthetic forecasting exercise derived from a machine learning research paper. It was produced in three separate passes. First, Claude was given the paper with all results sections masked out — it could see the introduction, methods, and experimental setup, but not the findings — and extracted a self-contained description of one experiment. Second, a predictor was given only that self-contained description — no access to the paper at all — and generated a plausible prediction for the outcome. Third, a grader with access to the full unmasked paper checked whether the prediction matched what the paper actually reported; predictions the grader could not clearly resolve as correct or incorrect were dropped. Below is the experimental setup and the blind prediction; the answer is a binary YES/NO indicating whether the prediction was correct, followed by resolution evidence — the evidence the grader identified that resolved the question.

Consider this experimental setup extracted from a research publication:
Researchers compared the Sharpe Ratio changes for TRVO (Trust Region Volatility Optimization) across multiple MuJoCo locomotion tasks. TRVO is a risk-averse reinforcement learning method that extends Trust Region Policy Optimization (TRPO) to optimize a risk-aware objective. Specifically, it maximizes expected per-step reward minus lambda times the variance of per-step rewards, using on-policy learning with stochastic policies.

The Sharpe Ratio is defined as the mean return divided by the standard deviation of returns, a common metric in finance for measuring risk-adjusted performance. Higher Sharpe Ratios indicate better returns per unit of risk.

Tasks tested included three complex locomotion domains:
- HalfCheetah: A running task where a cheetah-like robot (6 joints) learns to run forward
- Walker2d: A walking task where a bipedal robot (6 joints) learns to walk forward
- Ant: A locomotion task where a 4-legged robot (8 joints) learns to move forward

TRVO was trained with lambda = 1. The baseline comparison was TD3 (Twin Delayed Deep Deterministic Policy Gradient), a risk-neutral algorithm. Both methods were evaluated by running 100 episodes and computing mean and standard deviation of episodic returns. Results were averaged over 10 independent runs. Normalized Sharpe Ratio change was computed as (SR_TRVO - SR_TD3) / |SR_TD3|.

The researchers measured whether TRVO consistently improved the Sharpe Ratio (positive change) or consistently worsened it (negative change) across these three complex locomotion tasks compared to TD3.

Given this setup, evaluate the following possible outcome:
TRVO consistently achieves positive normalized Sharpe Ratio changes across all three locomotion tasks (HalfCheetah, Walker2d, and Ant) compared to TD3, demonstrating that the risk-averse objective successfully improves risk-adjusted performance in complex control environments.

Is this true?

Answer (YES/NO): NO